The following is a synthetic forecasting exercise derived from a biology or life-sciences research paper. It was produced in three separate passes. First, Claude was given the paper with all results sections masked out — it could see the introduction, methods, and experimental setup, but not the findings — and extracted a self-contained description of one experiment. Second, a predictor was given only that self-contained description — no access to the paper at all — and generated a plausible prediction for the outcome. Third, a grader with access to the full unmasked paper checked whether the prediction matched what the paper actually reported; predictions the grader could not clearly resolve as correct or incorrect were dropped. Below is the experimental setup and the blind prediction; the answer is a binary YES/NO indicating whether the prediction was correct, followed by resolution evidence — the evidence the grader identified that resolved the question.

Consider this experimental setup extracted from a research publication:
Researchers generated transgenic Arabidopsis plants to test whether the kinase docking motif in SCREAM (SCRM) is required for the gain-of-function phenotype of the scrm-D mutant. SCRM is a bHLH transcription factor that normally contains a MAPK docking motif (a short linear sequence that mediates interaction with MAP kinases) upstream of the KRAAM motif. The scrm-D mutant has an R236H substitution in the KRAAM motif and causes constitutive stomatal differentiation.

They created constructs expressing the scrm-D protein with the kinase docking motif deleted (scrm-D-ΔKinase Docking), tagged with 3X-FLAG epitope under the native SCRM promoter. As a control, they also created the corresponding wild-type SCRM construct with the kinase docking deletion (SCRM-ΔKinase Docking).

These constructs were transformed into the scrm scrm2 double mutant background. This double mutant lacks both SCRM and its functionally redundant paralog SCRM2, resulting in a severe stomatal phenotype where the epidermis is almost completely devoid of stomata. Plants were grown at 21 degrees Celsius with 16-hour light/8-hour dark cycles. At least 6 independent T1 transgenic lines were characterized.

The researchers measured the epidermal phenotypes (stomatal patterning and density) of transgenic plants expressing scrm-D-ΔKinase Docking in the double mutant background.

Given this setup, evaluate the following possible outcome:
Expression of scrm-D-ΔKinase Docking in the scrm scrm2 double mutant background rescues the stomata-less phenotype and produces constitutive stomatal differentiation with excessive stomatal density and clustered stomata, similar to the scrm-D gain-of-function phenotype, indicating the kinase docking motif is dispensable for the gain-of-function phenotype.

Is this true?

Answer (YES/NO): YES